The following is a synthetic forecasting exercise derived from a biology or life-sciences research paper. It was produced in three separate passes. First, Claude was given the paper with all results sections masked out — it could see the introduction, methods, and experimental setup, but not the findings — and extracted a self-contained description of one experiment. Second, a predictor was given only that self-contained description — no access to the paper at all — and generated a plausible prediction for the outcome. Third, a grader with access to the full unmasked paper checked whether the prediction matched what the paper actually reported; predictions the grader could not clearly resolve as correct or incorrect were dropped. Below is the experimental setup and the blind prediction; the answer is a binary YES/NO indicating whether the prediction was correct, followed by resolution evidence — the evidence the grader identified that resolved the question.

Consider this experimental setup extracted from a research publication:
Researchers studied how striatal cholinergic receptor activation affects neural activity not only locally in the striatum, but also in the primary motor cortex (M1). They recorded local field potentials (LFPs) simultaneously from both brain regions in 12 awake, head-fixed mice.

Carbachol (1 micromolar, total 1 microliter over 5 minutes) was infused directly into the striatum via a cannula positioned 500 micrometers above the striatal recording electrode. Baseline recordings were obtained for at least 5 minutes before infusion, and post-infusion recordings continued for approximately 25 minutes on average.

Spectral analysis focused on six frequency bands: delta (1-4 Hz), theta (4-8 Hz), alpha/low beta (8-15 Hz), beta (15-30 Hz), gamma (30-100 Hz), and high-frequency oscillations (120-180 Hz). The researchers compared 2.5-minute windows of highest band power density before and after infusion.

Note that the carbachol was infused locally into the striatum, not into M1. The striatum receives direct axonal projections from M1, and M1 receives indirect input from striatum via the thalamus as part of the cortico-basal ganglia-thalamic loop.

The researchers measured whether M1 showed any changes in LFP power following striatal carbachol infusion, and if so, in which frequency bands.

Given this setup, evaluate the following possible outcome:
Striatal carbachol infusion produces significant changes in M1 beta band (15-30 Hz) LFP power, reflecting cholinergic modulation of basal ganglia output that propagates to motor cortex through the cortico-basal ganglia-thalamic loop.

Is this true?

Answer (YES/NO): NO